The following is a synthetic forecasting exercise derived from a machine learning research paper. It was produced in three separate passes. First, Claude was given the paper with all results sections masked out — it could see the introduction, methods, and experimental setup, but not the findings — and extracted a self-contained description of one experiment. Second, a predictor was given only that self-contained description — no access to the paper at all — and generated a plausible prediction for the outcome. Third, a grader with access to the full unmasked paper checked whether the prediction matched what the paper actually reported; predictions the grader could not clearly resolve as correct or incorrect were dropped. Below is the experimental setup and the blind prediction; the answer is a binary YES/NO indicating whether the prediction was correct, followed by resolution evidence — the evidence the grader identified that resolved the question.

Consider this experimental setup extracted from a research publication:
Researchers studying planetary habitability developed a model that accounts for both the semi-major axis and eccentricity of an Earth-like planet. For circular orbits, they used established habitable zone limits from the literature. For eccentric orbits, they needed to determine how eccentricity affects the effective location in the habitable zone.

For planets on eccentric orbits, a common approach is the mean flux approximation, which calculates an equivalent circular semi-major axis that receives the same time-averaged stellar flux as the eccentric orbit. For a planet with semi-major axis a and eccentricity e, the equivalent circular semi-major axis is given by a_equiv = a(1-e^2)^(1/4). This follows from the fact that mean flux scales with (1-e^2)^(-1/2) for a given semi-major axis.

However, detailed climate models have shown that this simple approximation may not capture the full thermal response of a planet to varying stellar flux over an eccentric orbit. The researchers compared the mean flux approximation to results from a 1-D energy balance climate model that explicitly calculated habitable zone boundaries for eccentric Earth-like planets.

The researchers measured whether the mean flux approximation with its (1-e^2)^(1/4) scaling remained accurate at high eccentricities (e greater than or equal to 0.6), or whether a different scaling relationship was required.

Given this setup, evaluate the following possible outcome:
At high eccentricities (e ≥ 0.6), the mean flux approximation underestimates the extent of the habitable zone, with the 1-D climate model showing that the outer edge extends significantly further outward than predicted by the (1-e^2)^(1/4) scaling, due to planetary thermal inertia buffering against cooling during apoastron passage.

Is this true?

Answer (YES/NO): NO